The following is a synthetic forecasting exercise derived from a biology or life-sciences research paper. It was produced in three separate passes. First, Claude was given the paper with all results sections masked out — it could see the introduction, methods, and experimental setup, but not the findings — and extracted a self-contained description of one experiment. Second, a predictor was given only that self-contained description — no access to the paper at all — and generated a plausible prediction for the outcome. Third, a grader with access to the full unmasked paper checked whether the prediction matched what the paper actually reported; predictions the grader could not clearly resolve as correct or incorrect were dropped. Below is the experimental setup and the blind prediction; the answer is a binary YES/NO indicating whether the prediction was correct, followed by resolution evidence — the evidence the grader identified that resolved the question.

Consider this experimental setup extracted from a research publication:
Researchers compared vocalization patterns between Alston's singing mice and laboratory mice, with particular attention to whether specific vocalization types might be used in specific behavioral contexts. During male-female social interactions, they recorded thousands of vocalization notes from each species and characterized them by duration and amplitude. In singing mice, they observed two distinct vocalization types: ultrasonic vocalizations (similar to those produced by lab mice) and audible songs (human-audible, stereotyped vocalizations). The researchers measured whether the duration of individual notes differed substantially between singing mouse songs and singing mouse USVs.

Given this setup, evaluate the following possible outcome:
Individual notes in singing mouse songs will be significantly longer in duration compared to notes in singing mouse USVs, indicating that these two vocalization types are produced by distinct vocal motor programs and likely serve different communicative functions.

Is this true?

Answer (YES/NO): NO